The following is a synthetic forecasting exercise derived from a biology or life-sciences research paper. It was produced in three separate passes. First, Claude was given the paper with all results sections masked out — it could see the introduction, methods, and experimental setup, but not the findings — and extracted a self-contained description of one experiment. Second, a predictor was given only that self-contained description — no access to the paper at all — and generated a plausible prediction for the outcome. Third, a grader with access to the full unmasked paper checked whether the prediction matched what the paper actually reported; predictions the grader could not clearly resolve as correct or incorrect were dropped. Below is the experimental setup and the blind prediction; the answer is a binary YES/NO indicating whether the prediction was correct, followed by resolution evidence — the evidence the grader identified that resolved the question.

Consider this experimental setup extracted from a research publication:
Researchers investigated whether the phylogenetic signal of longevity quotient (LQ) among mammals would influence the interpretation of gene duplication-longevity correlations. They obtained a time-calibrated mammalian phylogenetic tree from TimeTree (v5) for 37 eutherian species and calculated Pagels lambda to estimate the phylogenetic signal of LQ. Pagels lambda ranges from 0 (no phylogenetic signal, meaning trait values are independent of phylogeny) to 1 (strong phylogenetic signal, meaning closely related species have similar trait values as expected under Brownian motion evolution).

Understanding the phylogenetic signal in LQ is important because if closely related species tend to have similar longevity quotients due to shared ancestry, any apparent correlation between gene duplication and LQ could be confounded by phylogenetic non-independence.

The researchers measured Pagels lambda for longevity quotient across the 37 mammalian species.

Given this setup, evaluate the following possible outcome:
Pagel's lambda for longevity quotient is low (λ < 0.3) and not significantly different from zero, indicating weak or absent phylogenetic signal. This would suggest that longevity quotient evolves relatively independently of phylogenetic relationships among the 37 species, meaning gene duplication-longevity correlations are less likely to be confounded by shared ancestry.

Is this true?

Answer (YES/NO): YES